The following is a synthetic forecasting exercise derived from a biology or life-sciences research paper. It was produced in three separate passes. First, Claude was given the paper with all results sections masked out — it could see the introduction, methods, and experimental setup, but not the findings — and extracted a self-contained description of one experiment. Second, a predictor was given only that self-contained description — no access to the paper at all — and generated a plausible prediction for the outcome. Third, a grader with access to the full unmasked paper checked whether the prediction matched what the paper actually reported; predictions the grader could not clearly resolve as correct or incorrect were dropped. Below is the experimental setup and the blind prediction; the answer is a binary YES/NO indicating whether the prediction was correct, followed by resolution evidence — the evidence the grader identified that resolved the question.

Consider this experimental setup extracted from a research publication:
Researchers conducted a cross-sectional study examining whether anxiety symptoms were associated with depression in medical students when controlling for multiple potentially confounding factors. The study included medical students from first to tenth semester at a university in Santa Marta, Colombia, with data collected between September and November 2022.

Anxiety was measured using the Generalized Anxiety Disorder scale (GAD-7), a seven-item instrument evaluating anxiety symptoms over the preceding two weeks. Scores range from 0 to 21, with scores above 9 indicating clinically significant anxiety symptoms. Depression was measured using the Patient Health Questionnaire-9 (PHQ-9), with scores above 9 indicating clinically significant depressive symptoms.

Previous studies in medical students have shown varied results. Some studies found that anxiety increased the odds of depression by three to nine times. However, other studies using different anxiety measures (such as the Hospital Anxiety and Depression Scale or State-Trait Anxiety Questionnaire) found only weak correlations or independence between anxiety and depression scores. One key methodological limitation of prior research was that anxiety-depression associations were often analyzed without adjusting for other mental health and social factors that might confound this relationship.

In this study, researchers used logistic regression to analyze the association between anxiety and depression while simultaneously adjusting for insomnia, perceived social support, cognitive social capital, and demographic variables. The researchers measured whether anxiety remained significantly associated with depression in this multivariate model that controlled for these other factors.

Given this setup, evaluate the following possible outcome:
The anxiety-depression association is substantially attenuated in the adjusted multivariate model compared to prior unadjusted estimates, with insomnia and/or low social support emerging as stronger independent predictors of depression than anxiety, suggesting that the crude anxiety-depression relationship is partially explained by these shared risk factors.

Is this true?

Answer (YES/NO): NO